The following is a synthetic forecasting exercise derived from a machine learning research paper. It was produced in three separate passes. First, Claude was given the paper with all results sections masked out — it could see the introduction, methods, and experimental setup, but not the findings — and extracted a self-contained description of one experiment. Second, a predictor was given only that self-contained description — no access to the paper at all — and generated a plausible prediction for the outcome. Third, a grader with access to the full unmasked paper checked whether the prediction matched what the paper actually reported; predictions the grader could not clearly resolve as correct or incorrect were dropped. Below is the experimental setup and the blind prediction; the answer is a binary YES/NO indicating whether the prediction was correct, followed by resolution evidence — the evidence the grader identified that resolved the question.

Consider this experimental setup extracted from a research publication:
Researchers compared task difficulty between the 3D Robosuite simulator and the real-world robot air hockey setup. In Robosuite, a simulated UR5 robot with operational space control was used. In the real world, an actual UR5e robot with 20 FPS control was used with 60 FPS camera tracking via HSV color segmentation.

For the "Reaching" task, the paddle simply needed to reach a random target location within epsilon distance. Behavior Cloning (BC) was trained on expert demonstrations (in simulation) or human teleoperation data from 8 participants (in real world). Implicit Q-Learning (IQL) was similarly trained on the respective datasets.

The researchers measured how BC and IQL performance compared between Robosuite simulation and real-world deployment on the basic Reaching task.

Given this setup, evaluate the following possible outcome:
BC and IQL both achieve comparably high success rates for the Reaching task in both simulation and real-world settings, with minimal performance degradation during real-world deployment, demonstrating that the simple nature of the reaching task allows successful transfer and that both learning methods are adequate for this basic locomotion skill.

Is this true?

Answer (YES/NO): YES